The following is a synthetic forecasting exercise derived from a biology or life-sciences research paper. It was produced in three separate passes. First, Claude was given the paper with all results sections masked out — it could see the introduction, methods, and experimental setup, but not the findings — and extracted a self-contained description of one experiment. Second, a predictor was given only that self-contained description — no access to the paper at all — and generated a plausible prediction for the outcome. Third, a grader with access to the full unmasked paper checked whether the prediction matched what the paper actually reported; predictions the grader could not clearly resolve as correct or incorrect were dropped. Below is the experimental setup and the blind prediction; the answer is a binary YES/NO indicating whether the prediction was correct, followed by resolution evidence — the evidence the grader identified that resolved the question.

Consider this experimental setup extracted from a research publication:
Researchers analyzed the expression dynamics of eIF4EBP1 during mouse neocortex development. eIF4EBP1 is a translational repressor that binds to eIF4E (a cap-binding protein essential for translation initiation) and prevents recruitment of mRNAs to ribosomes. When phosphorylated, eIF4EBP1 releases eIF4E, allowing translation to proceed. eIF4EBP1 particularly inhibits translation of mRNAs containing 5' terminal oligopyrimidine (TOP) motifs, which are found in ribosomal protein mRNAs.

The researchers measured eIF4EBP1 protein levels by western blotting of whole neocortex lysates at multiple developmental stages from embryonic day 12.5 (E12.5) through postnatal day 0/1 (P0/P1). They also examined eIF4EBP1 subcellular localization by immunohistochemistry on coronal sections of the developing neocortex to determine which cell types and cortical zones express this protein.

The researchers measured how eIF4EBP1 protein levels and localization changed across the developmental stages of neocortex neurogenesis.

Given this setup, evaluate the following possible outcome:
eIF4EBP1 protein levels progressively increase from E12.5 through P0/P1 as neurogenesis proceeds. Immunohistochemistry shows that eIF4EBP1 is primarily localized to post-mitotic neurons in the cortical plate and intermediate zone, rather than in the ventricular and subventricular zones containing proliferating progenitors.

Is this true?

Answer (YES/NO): NO